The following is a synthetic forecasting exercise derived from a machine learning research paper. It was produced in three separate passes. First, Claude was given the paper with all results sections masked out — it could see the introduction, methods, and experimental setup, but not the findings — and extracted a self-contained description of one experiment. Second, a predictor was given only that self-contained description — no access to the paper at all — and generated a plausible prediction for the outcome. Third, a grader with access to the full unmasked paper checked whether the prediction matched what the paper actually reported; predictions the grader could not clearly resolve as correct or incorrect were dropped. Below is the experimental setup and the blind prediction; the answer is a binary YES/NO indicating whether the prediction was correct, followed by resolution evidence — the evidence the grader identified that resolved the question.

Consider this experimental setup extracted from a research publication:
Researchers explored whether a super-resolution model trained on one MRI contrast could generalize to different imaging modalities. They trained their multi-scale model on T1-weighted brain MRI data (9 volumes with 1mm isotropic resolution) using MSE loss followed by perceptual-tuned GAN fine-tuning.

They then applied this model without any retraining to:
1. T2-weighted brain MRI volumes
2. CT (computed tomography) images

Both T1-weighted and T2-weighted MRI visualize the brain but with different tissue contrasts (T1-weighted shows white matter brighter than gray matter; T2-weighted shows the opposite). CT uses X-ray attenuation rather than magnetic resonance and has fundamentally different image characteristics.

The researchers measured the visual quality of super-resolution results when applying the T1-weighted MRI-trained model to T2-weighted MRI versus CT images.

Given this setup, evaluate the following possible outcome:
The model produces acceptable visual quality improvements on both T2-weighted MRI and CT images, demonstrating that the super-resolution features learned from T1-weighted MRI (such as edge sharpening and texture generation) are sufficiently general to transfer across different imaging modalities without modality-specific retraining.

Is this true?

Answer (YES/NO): YES